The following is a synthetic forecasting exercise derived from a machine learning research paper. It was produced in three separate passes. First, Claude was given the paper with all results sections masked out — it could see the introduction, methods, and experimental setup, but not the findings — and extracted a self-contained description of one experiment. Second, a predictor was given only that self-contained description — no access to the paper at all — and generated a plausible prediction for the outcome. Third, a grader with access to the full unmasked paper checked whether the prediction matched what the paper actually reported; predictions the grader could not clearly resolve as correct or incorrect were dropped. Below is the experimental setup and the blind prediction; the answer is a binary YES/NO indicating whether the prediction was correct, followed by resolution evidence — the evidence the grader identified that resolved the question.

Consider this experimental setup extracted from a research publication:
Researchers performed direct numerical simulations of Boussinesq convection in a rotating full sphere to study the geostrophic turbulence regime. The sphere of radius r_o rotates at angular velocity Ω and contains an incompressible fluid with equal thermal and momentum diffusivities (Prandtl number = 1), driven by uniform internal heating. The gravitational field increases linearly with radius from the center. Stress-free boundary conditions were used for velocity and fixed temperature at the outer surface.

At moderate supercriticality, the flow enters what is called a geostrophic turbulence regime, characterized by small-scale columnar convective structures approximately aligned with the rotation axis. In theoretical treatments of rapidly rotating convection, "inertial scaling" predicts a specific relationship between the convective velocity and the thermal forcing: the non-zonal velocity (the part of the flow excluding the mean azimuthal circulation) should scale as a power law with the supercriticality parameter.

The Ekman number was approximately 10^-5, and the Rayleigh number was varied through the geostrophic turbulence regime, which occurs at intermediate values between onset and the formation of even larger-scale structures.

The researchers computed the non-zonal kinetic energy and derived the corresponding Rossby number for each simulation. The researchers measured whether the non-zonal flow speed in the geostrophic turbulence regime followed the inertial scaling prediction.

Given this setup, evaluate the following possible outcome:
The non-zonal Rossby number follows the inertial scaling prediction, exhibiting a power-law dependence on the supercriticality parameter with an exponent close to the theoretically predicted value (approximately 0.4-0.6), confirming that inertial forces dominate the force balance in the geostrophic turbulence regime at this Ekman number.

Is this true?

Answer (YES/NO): NO